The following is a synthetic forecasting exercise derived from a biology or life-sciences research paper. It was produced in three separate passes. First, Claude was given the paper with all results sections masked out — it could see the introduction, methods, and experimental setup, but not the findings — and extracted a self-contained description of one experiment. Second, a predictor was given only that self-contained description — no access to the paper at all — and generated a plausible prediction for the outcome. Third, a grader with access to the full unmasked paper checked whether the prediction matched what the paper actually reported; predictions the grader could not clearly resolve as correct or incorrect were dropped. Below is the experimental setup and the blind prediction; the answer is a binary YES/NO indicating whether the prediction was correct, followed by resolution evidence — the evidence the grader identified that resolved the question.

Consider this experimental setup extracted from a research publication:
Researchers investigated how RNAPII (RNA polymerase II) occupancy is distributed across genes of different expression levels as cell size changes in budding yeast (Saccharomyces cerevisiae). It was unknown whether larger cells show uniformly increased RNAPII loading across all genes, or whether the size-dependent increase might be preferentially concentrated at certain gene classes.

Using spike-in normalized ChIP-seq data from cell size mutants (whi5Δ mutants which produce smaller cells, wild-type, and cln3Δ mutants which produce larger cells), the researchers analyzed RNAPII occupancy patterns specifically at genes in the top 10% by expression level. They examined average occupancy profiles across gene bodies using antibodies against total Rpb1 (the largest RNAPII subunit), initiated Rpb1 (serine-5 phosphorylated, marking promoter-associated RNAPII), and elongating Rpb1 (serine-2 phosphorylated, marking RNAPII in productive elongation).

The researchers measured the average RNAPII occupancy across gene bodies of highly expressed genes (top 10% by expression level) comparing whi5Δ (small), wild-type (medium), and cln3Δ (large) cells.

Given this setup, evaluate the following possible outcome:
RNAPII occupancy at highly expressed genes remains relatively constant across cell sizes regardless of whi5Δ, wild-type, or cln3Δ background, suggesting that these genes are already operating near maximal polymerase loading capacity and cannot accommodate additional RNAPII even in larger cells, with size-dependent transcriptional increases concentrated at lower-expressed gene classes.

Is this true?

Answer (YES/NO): NO